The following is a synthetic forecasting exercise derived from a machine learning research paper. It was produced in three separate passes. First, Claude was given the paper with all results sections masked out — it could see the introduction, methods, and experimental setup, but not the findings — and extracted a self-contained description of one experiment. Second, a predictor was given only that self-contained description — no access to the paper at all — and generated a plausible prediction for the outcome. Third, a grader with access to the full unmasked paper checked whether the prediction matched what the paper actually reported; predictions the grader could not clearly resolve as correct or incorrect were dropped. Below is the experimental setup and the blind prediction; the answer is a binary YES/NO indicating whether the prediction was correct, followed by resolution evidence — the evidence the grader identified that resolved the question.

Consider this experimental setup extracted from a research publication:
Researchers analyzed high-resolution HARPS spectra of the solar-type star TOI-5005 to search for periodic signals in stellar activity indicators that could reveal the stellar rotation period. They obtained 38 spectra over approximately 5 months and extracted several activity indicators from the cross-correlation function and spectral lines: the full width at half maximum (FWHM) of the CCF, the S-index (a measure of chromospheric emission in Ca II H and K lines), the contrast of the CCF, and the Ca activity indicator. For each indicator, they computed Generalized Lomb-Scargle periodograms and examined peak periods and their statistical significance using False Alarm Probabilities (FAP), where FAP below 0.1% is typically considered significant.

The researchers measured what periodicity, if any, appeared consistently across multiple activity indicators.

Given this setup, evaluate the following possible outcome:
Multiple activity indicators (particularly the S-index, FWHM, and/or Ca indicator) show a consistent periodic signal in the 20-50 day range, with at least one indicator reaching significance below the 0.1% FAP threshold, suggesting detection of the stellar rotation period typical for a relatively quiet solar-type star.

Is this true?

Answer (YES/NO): YES